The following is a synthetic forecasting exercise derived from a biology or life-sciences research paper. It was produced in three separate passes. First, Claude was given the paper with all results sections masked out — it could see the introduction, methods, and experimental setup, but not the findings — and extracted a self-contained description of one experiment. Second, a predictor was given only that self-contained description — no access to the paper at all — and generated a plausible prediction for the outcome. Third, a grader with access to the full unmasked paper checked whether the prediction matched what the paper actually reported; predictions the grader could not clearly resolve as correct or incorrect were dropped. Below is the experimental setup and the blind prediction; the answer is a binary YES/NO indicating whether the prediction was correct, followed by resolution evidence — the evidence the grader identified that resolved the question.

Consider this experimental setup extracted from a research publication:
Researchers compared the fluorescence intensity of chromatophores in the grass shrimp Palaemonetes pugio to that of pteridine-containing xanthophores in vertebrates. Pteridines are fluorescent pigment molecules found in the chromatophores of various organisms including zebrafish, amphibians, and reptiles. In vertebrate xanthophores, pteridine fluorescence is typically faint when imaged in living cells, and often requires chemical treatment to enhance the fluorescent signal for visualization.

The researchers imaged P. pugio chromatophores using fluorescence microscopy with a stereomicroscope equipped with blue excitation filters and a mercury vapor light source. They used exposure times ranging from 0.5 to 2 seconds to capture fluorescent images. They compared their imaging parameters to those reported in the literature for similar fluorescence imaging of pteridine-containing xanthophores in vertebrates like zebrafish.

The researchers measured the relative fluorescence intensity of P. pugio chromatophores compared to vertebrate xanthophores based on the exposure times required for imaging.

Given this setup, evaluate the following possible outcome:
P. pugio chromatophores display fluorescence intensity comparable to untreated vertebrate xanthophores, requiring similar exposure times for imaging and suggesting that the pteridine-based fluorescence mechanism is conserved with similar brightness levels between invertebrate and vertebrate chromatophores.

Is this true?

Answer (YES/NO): NO